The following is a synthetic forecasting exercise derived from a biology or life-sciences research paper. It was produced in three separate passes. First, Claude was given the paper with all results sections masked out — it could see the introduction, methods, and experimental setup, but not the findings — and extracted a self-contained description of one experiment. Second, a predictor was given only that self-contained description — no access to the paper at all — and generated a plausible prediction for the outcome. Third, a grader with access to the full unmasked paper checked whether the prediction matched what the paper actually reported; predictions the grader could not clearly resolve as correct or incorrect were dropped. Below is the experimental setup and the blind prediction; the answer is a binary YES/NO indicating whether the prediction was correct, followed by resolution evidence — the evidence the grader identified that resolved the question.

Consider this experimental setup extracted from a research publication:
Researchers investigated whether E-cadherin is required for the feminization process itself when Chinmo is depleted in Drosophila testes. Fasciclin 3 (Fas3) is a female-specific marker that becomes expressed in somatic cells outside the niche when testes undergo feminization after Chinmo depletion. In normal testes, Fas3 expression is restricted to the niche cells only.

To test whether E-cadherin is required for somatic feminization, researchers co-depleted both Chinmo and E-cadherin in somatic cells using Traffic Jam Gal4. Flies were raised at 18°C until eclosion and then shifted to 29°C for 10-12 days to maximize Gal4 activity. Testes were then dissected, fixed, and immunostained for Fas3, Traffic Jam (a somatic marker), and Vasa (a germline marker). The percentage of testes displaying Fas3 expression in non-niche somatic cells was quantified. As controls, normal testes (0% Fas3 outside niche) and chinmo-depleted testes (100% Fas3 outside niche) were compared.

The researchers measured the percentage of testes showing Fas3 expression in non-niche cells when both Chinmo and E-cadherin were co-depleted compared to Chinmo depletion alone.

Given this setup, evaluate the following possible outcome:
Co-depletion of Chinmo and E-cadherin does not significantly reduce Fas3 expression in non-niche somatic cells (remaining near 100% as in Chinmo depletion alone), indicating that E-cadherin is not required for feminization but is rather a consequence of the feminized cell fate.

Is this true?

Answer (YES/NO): NO